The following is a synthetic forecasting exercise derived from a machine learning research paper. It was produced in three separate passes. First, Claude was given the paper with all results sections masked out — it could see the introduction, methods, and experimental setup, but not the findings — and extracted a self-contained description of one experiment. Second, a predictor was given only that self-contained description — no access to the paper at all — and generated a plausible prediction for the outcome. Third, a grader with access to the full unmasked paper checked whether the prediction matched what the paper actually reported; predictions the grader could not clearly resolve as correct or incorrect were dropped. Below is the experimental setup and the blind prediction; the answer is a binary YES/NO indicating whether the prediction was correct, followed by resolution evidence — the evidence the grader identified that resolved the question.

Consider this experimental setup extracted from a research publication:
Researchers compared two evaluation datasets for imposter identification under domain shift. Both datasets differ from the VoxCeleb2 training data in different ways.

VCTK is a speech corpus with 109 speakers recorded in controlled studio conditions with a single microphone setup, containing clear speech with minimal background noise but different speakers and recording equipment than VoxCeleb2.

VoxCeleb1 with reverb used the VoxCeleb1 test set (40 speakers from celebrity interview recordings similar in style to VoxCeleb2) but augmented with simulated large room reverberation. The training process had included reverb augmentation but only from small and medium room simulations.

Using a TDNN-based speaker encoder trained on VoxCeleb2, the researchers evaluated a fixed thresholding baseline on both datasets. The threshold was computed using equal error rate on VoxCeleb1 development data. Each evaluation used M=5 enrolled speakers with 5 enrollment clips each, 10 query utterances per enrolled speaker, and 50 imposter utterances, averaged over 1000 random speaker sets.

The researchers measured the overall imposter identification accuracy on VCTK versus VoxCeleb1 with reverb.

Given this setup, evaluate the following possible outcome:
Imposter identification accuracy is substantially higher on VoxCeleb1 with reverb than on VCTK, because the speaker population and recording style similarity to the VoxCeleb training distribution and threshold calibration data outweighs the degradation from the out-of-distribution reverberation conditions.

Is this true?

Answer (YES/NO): NO